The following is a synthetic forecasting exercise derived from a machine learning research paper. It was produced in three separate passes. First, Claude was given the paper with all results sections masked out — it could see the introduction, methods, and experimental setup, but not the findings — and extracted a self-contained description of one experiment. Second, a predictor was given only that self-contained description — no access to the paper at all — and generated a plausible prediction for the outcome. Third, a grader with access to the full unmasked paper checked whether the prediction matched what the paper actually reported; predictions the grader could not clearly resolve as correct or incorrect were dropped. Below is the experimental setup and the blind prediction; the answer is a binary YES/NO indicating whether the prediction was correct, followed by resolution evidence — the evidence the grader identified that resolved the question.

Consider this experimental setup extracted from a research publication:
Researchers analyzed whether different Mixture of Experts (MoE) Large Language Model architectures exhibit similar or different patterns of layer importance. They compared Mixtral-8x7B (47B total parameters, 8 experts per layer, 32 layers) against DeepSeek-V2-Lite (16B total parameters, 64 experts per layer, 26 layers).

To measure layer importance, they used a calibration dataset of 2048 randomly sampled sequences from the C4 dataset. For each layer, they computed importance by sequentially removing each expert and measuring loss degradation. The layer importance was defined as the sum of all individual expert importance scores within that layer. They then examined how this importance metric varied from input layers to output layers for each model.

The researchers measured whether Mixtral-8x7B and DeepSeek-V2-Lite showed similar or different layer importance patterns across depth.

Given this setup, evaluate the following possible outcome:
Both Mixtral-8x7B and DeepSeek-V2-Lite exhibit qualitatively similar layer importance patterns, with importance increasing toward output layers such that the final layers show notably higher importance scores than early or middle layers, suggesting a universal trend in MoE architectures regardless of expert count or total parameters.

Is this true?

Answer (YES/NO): NO